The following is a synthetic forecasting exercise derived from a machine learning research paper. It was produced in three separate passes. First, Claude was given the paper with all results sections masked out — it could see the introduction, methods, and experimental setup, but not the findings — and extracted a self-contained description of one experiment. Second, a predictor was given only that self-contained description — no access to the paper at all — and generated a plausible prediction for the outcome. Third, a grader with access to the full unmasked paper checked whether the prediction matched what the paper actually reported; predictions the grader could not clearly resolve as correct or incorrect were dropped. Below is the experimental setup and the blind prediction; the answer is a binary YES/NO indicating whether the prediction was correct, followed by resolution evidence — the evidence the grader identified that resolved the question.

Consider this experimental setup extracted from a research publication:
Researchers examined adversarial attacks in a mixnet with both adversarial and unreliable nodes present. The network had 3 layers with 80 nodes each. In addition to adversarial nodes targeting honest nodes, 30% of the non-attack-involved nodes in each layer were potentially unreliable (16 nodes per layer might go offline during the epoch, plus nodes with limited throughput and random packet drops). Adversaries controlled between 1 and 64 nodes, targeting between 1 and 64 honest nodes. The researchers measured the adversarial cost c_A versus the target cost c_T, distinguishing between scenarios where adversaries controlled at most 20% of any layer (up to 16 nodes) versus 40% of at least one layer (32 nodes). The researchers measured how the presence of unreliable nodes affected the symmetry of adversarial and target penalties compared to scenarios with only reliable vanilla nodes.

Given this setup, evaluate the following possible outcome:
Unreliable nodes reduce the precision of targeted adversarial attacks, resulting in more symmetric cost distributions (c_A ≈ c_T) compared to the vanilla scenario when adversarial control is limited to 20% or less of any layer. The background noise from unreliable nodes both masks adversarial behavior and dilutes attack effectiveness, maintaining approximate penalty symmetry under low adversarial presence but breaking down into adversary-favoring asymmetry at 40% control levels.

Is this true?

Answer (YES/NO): NO